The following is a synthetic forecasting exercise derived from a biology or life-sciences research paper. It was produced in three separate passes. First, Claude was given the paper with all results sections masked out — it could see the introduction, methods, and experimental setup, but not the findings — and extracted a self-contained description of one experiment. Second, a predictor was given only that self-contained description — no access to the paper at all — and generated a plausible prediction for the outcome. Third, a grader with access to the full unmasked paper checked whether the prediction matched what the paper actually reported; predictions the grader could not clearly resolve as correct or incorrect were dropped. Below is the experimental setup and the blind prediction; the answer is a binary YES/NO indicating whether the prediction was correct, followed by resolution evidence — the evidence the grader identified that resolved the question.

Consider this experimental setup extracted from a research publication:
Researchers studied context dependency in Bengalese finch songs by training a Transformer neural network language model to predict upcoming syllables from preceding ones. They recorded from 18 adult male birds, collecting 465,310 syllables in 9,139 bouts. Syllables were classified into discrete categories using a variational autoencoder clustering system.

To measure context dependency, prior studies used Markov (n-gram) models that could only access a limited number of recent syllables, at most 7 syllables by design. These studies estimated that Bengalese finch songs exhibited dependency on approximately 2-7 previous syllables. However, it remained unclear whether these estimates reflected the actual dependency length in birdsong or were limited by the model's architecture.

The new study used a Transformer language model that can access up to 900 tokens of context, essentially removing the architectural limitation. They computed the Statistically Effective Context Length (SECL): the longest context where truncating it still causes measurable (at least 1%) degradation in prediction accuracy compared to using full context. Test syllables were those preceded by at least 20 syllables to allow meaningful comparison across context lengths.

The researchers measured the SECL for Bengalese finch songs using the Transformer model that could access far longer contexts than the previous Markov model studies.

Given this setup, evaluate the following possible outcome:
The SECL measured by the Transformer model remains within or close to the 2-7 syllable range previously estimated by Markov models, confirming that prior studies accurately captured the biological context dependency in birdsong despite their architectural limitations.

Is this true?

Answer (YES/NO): NO